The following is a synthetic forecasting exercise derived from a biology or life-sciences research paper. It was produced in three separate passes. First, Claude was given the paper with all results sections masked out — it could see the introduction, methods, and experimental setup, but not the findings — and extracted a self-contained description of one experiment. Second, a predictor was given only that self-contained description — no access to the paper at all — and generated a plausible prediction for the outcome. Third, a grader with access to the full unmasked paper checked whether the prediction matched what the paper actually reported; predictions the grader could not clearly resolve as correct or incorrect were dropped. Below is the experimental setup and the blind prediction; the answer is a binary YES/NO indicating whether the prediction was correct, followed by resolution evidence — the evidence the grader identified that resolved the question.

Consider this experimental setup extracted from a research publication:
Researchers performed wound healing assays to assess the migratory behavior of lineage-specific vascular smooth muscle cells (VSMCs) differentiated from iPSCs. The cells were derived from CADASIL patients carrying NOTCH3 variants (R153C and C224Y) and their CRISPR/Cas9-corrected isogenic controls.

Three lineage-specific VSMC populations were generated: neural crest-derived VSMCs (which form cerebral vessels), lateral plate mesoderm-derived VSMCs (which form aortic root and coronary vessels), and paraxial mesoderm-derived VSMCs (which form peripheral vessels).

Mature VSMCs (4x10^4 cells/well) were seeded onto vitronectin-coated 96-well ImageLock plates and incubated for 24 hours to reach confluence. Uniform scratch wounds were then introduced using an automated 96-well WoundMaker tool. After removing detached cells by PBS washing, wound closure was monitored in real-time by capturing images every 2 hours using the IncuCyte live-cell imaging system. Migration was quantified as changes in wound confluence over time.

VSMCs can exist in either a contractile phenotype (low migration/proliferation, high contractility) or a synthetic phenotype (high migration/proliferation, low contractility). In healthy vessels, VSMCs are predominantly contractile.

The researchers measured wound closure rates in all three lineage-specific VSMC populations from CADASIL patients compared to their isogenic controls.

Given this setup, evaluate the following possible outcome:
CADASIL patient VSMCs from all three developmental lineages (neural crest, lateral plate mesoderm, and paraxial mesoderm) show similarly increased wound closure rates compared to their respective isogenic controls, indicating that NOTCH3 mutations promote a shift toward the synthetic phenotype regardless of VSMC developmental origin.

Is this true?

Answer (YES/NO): NO